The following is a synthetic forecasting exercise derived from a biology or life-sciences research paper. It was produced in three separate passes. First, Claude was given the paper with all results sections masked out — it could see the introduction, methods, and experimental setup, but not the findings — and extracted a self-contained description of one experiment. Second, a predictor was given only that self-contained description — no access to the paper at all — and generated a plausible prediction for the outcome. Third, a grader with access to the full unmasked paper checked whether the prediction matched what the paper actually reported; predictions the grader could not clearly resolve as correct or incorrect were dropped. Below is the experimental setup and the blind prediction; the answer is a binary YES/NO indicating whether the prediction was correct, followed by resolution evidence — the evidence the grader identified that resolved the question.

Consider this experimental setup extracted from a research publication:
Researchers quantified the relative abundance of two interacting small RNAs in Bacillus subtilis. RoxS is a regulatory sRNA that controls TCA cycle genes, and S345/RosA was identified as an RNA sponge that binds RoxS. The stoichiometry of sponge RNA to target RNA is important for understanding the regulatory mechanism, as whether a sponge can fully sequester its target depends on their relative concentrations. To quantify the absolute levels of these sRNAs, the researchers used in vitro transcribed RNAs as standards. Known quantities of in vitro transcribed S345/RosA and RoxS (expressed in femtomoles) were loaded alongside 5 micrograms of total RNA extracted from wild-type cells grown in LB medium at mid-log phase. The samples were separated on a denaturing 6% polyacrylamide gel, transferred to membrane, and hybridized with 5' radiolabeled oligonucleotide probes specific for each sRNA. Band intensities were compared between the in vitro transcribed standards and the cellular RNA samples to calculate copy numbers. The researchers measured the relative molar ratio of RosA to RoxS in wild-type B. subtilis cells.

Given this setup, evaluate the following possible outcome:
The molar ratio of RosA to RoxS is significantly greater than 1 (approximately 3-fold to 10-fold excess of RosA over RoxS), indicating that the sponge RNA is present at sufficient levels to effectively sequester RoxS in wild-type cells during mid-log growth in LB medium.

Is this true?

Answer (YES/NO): NO